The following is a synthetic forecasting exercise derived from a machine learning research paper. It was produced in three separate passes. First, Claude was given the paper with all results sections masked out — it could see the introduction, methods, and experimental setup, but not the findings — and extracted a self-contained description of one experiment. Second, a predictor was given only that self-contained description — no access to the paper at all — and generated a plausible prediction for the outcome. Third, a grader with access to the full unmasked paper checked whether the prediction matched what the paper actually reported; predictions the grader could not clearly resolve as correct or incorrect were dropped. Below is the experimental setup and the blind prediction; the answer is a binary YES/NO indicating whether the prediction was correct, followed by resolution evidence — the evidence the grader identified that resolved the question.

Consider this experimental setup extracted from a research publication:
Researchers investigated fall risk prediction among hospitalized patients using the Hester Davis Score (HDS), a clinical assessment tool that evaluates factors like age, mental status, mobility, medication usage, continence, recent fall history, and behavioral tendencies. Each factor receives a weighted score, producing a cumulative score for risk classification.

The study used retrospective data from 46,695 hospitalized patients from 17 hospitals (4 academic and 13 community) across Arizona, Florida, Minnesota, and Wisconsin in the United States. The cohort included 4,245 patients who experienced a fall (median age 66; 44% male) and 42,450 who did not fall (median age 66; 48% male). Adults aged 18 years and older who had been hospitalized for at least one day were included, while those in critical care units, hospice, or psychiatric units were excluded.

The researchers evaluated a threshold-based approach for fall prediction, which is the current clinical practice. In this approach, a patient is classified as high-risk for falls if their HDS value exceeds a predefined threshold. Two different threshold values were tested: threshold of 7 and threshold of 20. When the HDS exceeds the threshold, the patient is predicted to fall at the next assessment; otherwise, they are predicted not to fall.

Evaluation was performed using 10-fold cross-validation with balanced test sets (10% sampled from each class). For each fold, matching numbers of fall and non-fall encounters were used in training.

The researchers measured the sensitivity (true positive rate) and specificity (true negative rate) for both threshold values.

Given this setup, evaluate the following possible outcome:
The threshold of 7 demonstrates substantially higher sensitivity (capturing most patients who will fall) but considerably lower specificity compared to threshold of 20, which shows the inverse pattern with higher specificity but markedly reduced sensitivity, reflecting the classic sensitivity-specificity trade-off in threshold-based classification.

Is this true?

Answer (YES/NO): YES